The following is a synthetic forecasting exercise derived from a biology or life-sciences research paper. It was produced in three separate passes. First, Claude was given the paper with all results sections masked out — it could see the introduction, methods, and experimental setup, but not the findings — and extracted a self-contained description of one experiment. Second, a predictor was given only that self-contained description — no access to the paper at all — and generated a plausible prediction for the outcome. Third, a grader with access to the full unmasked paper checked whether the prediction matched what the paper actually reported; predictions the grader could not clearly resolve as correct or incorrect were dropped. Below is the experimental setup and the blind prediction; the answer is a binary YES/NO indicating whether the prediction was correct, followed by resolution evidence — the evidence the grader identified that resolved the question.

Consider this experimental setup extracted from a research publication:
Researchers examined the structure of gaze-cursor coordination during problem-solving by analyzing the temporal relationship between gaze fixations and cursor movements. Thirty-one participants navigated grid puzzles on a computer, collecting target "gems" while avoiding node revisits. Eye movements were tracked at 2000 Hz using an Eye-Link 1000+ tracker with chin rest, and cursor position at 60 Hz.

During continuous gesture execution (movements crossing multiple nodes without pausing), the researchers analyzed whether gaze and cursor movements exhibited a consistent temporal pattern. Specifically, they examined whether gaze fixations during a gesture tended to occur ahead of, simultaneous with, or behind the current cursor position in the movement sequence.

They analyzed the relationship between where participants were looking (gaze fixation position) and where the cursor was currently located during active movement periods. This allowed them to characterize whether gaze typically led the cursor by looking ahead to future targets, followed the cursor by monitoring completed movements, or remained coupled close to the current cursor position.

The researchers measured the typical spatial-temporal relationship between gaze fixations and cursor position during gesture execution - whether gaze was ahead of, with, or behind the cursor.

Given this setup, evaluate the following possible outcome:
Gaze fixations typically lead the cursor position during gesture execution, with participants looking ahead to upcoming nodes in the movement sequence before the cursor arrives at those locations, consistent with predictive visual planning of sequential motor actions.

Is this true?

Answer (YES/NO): YES